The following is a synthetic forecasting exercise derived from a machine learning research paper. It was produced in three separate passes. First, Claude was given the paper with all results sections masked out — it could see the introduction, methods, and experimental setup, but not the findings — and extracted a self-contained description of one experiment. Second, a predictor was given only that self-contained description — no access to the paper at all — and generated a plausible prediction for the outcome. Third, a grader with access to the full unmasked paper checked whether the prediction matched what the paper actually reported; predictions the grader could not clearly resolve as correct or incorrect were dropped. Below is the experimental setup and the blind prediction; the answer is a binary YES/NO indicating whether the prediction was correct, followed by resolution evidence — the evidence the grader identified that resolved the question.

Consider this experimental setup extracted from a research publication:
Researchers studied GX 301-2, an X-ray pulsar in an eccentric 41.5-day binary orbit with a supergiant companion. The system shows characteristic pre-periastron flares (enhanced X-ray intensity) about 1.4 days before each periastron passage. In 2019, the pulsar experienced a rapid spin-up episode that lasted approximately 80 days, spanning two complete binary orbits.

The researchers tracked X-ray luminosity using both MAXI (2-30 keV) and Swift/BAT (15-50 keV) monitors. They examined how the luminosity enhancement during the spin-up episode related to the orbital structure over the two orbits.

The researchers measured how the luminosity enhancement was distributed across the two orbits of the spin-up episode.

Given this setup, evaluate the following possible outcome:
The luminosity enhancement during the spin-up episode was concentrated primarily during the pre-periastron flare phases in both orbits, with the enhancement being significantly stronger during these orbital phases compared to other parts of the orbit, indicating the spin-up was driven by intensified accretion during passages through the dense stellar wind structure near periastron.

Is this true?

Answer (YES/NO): NO